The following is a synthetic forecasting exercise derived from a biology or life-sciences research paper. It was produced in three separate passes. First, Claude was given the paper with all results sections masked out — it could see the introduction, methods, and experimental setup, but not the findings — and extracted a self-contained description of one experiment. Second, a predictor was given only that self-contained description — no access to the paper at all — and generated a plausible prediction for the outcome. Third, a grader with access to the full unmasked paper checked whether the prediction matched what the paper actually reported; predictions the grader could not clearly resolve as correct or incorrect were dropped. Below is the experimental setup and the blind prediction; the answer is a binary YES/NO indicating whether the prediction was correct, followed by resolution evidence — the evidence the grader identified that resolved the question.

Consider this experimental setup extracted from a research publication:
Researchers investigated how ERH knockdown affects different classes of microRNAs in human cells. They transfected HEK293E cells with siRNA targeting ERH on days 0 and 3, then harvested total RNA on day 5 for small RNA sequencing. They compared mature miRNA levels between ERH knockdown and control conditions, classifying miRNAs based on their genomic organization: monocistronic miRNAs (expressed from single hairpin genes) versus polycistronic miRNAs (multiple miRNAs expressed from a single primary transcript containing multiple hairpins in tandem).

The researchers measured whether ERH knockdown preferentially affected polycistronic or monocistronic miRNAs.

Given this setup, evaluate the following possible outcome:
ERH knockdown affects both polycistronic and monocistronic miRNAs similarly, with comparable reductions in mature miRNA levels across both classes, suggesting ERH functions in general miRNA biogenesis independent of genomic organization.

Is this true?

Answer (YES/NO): NO